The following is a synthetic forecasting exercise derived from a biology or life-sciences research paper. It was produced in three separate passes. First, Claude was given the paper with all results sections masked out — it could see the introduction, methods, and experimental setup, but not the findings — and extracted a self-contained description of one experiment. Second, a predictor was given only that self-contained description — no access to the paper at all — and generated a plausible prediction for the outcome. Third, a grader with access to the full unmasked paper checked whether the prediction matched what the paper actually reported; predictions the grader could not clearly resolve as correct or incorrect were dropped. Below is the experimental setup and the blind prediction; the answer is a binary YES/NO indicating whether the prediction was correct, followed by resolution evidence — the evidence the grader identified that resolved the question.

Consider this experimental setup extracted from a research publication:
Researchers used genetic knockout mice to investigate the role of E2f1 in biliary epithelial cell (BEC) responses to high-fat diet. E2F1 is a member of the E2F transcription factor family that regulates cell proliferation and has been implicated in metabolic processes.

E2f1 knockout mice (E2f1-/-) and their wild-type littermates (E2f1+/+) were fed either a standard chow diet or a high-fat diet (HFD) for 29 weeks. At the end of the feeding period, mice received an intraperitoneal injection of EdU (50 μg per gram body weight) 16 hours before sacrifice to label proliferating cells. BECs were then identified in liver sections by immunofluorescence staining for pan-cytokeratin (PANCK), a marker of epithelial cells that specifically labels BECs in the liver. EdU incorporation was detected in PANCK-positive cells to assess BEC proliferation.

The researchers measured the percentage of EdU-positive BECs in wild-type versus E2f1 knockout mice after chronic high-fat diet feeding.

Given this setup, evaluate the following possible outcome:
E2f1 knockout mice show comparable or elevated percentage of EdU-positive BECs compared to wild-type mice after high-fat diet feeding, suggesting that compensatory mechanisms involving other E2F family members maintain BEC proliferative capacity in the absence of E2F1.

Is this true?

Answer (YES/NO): NO